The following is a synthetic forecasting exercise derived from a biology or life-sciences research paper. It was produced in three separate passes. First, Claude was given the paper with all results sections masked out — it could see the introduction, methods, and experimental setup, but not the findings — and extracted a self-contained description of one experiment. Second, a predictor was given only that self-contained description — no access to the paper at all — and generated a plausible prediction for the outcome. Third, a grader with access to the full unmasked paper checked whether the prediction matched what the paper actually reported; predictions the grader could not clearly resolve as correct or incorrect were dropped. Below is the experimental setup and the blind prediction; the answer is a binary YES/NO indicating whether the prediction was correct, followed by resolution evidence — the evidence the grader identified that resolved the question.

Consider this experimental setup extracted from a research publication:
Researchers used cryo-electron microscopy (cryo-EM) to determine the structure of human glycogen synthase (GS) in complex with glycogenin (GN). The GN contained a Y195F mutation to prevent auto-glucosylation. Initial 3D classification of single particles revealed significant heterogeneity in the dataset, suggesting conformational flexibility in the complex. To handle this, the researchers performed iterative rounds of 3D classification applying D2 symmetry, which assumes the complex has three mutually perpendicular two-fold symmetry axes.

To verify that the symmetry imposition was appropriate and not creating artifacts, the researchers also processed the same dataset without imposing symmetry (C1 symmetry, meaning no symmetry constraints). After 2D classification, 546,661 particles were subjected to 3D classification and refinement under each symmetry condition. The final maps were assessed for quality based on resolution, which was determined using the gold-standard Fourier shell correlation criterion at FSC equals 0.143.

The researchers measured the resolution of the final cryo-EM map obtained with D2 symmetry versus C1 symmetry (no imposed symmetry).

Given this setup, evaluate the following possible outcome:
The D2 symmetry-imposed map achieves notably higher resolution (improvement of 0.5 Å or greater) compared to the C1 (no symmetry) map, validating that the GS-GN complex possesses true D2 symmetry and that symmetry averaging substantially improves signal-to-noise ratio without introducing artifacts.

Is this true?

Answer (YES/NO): YES